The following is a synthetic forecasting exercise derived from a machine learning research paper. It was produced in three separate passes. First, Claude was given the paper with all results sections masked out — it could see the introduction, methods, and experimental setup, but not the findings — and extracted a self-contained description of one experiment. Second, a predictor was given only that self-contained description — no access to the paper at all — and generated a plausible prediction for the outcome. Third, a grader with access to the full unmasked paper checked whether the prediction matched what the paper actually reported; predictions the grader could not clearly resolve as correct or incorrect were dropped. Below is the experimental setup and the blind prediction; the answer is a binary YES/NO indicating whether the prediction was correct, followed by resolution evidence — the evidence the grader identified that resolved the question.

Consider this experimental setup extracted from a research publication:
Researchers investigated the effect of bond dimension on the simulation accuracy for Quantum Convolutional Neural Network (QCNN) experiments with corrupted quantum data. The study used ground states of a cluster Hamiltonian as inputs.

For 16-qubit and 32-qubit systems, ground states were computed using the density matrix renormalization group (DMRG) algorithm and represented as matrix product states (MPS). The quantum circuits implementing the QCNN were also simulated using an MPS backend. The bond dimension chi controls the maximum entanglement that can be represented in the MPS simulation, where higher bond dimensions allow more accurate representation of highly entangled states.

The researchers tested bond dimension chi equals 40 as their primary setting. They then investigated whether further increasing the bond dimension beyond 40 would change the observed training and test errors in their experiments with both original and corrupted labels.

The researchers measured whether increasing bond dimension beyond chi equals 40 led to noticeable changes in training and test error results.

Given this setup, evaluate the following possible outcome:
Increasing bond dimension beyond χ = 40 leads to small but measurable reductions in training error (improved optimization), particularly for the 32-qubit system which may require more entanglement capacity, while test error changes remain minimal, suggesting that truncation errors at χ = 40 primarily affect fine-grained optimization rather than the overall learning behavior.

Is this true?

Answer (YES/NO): NO